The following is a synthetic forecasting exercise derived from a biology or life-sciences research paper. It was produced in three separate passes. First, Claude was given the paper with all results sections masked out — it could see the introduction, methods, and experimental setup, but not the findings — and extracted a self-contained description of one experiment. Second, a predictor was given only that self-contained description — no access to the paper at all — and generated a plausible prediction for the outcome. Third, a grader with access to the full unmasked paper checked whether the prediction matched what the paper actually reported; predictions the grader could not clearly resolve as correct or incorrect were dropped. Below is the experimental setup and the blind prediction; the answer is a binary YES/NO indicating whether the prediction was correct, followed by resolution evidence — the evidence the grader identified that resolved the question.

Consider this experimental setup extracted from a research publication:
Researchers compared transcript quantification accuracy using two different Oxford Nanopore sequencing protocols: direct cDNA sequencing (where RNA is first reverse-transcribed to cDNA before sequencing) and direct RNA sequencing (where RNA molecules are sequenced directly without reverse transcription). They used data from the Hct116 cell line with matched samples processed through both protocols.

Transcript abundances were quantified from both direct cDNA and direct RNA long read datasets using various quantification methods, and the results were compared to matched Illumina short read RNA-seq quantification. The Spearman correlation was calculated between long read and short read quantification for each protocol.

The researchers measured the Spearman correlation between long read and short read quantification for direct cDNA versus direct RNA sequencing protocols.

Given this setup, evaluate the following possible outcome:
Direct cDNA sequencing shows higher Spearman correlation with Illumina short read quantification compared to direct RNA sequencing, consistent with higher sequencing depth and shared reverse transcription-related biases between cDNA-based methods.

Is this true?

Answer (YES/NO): YES